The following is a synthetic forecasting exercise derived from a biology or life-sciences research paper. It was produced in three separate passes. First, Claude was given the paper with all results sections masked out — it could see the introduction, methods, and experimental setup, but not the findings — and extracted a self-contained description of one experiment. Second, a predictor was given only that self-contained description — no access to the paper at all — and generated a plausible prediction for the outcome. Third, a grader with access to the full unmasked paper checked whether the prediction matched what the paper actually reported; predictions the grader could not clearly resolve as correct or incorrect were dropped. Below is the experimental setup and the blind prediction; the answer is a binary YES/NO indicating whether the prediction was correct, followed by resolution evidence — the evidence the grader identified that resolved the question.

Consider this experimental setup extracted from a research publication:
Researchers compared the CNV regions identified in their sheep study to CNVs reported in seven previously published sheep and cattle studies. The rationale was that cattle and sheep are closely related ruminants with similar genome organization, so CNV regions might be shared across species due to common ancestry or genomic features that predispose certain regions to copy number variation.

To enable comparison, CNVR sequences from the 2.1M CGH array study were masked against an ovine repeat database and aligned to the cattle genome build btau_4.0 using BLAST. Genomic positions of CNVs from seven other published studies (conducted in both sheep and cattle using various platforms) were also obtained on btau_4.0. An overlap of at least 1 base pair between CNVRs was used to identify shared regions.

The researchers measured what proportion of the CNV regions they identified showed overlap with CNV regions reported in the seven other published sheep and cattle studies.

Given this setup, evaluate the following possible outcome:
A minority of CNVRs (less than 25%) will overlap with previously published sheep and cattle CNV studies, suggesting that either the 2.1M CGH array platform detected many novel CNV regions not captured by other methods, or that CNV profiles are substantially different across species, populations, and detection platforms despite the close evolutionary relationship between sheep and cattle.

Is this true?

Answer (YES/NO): YES